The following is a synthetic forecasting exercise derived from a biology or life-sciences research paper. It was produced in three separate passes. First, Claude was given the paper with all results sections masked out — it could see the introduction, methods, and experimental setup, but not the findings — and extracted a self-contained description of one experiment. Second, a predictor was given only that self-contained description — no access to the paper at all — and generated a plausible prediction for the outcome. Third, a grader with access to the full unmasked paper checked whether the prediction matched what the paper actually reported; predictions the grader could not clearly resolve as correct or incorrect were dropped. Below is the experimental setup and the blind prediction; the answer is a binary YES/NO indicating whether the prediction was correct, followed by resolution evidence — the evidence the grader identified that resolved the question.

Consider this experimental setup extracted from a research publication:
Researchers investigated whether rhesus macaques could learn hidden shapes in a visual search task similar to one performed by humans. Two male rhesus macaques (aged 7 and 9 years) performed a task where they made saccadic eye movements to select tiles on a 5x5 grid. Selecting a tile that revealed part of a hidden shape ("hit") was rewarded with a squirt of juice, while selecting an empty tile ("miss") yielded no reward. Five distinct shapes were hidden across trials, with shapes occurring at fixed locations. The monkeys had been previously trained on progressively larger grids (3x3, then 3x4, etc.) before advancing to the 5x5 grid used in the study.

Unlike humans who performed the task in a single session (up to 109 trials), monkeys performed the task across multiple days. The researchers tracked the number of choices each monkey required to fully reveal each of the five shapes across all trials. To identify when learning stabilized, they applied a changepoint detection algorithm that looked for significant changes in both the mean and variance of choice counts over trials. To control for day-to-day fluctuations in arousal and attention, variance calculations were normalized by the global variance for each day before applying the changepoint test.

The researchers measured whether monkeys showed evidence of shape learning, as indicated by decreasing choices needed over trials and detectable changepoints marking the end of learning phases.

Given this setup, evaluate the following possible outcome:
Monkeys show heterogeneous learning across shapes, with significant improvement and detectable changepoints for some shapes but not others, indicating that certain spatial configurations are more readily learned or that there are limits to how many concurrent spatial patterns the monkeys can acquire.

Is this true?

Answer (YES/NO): NO